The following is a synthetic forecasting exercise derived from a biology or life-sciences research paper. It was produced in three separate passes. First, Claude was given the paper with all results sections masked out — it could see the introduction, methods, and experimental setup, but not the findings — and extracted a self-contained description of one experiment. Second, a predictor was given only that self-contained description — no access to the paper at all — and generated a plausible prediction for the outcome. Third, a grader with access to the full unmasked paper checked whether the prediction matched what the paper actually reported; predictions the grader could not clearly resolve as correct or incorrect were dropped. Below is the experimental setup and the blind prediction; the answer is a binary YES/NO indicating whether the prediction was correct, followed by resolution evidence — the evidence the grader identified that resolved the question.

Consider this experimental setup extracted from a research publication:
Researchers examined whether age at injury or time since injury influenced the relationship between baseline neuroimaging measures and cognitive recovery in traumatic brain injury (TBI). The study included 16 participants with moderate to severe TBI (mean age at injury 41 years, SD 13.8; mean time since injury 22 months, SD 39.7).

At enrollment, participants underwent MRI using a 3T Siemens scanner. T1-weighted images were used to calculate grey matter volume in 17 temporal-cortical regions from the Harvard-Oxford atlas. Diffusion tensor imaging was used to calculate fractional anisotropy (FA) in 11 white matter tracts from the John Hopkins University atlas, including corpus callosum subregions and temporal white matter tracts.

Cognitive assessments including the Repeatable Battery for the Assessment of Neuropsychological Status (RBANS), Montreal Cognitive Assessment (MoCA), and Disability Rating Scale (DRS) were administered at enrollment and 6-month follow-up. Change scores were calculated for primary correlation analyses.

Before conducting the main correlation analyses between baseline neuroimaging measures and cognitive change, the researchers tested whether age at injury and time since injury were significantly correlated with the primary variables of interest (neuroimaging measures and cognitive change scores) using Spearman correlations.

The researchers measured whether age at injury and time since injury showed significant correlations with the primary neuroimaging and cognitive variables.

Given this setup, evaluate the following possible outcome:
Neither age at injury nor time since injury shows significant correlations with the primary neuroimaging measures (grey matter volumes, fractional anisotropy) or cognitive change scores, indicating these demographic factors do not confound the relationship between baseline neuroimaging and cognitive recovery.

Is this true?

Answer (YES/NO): YES